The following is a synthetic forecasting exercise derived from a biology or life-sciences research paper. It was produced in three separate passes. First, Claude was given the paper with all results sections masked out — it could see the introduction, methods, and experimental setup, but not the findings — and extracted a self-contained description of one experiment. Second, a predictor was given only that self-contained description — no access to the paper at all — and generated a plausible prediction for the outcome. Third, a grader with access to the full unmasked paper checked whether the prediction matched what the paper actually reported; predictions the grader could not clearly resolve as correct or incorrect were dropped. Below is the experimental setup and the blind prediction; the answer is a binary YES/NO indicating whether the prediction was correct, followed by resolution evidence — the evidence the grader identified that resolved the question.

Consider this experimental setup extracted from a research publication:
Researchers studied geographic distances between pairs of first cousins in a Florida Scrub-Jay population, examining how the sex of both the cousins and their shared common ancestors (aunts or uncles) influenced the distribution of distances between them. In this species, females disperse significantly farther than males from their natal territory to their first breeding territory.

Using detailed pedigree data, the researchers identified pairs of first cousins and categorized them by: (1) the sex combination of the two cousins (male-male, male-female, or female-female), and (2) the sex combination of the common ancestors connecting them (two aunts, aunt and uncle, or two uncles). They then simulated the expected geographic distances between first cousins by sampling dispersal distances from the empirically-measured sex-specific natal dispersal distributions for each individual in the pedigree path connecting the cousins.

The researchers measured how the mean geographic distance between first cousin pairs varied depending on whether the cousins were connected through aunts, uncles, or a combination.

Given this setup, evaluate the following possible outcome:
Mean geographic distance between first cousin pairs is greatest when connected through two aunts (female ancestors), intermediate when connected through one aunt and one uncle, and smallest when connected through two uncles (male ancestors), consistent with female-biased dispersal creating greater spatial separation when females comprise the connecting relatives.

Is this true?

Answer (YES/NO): YES